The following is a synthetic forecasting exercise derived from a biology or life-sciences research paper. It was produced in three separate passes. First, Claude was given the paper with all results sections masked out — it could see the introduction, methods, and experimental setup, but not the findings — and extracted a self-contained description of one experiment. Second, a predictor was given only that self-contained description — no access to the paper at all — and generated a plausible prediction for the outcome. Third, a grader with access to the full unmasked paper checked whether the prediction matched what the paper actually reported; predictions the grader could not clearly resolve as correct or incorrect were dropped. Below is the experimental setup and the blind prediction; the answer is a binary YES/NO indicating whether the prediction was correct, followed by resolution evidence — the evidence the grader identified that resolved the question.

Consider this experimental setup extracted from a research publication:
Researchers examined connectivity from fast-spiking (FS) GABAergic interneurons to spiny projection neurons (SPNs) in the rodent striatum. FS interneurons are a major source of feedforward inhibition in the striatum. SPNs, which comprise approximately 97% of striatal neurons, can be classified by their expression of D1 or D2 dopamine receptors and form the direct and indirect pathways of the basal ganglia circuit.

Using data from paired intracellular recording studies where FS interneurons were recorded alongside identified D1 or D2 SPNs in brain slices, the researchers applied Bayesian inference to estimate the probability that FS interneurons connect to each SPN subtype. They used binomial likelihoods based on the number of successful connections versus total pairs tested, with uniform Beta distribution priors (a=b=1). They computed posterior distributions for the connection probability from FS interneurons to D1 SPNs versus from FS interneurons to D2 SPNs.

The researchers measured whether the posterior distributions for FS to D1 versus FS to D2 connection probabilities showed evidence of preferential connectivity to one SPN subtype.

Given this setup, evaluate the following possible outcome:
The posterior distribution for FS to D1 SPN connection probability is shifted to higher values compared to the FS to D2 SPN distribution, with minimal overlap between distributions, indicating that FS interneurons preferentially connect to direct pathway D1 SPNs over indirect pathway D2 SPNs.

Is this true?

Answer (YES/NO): YES